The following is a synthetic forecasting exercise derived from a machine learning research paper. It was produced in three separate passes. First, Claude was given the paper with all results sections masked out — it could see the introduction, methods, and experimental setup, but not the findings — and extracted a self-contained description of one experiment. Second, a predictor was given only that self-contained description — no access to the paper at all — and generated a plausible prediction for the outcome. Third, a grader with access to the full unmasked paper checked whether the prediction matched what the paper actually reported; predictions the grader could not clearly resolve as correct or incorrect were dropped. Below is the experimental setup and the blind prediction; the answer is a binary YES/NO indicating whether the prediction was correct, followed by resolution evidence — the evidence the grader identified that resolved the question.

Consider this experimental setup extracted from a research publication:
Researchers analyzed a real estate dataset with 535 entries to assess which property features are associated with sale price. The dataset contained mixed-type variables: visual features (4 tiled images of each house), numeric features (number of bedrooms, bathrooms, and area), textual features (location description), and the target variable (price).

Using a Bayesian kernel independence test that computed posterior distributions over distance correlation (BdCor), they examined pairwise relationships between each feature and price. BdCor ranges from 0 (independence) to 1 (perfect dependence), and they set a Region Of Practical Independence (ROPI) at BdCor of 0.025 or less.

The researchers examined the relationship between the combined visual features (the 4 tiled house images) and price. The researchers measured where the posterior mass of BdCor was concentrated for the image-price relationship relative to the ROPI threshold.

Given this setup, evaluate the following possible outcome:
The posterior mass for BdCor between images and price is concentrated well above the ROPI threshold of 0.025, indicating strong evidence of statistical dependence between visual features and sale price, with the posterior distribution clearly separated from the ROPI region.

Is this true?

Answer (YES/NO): NO